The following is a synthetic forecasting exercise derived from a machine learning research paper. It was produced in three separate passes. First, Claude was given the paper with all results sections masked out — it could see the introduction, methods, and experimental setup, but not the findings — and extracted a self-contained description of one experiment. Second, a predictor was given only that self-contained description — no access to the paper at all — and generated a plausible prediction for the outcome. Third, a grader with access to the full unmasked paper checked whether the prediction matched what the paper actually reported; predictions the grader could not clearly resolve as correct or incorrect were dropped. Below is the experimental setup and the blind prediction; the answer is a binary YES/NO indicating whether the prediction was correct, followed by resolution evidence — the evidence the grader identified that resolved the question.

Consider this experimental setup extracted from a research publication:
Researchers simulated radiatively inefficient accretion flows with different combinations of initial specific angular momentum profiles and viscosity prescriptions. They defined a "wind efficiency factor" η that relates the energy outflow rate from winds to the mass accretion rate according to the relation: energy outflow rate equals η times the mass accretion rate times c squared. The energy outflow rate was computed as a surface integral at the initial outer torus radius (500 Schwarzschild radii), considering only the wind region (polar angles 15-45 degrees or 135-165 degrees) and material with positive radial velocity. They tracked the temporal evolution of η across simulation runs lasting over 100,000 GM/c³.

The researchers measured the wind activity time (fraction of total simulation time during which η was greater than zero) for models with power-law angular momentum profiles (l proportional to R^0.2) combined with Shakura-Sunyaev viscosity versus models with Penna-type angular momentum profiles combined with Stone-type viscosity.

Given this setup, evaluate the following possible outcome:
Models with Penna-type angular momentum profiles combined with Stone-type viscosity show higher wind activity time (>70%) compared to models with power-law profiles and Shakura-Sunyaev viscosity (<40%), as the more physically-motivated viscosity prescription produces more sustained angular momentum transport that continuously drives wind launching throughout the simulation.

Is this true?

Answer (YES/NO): NO